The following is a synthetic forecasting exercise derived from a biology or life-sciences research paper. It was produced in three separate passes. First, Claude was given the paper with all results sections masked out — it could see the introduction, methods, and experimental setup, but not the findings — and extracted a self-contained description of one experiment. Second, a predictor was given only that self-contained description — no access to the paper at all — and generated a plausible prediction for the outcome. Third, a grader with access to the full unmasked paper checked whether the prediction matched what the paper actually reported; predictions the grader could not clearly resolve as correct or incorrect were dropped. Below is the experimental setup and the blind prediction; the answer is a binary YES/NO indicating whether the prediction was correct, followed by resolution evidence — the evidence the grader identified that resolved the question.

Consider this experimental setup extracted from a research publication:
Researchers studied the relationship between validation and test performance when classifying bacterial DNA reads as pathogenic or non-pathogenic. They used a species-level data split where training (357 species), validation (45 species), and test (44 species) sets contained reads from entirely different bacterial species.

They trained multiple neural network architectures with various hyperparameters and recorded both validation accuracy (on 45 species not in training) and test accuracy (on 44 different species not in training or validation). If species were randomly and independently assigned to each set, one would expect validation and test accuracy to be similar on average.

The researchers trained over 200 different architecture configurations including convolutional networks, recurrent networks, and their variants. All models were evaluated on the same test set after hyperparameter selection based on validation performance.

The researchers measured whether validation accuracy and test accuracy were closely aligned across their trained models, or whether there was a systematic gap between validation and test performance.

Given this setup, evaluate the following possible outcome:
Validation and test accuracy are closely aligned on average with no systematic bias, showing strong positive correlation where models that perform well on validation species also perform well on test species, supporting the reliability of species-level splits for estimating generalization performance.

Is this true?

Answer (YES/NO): NO